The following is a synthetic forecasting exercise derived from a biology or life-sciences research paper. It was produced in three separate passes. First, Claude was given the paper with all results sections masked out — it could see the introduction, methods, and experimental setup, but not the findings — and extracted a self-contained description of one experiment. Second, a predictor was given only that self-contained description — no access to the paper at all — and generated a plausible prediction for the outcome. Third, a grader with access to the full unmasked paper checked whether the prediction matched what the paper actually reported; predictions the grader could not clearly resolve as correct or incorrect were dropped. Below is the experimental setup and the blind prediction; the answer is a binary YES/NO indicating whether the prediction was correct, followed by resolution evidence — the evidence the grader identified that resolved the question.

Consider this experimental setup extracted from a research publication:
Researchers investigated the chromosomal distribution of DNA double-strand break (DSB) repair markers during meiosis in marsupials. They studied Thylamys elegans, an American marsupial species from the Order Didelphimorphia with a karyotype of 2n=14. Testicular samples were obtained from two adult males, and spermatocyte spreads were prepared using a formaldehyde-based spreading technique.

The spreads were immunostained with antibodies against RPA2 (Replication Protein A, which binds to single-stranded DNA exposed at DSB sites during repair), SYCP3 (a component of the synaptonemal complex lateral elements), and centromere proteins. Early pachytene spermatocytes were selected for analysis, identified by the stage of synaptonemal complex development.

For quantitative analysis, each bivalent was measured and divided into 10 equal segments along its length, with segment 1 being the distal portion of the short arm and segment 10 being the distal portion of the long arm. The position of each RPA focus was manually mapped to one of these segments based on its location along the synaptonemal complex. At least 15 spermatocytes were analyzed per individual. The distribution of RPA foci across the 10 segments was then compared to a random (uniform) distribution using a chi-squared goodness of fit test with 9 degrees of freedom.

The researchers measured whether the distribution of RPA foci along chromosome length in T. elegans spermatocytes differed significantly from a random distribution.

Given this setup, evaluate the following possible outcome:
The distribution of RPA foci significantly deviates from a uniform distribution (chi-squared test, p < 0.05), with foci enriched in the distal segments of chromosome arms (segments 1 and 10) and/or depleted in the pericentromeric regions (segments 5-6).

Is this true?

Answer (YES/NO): YES